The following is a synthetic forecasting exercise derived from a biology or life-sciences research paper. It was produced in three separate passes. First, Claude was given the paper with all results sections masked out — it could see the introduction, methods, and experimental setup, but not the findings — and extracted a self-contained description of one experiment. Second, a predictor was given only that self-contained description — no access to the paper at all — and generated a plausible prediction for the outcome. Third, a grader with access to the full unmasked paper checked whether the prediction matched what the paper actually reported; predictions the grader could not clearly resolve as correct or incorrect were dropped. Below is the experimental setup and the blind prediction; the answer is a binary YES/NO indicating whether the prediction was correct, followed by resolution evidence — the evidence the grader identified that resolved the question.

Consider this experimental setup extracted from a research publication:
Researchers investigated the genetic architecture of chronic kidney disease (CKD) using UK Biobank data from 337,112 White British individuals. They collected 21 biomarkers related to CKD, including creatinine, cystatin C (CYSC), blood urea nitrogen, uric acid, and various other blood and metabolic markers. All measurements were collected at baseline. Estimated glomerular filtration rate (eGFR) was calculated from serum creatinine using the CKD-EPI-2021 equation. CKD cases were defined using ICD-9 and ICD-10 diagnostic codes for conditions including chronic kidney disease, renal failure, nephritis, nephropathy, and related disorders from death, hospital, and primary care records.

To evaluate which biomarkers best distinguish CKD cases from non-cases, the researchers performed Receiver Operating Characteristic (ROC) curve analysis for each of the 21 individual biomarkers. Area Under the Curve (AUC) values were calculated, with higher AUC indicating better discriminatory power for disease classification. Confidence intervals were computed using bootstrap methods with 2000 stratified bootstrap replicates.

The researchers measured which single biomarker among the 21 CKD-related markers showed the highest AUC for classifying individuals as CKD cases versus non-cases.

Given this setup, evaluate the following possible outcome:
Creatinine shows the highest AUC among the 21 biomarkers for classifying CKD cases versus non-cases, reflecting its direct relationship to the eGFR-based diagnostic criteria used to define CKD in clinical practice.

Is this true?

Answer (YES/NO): NO